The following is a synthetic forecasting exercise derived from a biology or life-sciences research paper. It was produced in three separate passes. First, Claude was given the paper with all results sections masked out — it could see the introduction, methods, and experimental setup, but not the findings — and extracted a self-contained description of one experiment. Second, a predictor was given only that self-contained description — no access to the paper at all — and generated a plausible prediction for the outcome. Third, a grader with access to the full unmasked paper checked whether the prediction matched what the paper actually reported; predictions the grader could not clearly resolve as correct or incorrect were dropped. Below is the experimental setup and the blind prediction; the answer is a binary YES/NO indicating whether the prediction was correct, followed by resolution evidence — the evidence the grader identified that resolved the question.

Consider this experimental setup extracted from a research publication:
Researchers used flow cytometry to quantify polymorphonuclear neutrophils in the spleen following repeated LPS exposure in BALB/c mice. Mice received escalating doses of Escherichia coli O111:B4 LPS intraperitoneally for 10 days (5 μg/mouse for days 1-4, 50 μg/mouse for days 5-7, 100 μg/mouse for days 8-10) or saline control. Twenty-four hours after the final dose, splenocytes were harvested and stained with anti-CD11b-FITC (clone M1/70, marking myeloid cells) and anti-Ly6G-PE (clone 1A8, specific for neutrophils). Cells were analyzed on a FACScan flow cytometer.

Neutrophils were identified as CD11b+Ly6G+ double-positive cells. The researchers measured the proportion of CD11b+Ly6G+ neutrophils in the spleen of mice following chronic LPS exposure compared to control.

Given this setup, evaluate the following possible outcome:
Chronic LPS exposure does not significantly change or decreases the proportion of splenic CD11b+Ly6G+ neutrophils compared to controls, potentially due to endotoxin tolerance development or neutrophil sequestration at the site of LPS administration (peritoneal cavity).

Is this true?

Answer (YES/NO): NO